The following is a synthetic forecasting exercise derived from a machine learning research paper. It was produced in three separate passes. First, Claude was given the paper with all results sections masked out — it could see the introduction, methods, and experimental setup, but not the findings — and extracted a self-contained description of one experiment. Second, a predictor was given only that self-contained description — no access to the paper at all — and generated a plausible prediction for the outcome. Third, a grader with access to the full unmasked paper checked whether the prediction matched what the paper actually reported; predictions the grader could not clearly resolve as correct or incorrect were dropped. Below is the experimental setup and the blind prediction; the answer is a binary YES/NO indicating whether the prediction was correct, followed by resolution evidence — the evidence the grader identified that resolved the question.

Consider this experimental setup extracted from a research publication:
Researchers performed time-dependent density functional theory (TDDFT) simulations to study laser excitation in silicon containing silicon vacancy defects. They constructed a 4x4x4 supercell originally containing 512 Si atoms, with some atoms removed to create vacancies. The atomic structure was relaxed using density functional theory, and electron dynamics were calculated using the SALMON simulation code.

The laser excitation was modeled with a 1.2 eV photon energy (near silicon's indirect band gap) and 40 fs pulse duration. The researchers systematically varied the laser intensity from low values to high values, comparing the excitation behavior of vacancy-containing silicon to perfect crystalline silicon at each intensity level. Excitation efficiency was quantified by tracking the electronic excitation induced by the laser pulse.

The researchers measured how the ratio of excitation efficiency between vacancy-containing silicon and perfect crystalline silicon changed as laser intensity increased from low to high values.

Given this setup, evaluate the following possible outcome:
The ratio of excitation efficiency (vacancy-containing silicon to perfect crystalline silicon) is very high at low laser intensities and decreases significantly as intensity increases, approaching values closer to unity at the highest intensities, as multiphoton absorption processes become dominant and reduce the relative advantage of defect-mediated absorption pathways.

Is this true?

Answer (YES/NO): YES